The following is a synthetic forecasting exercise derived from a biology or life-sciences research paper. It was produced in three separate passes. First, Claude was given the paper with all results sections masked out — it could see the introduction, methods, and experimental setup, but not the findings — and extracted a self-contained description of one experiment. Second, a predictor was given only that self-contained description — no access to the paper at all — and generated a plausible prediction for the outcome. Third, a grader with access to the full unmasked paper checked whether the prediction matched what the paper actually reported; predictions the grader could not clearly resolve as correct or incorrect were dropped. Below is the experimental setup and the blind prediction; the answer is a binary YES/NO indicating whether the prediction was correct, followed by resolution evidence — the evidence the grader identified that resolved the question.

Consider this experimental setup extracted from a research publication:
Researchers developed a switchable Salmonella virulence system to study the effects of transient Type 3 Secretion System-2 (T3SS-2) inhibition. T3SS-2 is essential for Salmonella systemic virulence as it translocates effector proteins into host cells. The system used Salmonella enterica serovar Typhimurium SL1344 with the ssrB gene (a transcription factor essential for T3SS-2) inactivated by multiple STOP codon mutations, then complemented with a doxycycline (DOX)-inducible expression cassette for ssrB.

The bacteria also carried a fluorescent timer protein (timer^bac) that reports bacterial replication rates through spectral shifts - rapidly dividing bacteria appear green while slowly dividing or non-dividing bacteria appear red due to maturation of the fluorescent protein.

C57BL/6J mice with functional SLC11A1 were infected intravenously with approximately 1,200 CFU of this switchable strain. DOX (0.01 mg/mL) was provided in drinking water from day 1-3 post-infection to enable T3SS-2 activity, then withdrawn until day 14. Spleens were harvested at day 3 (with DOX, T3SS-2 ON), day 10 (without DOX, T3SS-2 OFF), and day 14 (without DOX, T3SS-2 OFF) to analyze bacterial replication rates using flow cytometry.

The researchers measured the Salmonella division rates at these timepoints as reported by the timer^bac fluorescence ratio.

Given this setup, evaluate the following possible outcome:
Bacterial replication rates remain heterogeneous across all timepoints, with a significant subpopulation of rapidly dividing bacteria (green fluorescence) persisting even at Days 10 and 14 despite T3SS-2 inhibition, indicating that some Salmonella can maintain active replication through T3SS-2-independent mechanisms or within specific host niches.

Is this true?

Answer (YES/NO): NO